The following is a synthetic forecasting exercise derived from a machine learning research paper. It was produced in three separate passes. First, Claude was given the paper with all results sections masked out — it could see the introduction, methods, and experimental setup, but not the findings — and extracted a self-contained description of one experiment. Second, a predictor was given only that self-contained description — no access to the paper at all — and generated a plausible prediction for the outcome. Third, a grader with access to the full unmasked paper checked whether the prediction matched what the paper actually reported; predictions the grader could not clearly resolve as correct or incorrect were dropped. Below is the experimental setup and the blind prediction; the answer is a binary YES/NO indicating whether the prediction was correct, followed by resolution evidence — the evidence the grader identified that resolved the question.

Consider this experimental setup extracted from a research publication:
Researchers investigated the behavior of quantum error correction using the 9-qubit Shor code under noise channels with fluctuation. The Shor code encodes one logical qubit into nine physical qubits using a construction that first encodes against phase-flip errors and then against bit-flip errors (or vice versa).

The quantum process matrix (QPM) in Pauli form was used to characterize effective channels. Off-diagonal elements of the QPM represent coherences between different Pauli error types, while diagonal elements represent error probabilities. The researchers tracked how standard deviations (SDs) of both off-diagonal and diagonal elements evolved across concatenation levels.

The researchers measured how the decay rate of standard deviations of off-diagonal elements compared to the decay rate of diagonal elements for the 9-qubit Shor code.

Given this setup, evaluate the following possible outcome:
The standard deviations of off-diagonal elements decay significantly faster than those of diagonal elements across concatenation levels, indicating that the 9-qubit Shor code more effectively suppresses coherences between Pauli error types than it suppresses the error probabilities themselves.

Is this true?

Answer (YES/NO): YES